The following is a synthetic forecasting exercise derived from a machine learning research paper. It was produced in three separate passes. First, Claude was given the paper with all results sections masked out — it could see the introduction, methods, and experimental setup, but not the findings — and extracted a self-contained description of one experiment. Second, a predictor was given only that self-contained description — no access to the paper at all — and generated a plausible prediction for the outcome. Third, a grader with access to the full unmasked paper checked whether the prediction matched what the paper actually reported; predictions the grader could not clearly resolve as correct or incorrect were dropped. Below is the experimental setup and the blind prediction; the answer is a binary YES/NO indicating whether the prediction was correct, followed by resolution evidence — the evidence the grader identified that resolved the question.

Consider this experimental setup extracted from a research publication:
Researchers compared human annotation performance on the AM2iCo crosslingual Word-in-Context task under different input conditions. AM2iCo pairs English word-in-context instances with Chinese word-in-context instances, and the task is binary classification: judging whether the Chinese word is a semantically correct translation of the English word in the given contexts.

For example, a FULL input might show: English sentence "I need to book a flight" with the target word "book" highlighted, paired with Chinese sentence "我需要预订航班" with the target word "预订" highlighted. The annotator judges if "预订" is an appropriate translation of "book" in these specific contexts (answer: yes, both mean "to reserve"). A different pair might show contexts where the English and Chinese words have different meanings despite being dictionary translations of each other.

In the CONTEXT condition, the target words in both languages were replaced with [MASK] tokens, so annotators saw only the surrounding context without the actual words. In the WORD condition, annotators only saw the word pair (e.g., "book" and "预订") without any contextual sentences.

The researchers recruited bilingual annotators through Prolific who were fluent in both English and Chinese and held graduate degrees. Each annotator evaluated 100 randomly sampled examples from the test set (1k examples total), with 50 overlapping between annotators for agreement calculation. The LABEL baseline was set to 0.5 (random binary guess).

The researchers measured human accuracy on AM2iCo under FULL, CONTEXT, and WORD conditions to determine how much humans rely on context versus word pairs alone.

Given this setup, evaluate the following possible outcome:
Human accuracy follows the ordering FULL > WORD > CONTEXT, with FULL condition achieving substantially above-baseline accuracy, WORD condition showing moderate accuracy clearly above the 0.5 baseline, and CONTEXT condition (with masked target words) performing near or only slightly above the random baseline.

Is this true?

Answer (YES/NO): NO